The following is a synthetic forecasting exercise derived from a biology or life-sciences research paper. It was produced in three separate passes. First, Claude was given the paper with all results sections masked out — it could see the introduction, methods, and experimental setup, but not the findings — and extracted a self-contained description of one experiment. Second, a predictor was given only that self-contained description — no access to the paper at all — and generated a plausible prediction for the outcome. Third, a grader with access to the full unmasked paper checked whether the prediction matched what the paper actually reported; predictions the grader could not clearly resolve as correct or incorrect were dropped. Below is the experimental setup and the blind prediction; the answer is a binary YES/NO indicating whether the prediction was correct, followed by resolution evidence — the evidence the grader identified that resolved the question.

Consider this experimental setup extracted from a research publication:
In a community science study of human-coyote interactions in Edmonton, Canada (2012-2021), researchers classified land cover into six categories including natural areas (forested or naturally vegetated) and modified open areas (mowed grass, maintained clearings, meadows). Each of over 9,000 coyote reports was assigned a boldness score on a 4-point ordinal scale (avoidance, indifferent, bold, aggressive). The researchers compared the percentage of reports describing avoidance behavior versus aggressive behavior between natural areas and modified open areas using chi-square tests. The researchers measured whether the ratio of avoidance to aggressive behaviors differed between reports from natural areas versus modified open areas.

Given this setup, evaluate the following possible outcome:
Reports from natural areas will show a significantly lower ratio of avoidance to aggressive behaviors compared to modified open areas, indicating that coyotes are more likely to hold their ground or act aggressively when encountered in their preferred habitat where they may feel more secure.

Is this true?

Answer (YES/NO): NO